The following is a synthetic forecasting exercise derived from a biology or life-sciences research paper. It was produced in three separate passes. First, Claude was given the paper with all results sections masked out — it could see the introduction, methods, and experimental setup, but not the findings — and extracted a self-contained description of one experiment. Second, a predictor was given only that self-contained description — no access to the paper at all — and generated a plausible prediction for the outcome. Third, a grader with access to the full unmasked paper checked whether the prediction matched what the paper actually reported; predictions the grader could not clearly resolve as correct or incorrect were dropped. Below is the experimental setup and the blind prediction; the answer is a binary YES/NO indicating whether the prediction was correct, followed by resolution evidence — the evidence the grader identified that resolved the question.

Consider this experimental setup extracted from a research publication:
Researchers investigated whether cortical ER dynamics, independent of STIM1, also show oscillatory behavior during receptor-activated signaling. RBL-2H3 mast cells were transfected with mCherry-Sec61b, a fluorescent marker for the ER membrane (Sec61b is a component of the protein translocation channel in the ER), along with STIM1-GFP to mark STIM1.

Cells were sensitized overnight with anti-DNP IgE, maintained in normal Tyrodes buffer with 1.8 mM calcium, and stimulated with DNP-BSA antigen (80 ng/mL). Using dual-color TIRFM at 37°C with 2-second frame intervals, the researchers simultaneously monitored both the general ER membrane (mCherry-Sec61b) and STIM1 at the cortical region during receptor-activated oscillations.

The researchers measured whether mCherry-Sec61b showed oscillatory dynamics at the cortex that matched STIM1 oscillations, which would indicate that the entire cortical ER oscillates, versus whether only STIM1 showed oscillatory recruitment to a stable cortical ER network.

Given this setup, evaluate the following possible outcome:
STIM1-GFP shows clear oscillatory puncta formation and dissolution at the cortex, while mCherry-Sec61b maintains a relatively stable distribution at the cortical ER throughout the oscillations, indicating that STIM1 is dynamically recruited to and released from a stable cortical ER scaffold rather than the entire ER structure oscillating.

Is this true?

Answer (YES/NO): NO